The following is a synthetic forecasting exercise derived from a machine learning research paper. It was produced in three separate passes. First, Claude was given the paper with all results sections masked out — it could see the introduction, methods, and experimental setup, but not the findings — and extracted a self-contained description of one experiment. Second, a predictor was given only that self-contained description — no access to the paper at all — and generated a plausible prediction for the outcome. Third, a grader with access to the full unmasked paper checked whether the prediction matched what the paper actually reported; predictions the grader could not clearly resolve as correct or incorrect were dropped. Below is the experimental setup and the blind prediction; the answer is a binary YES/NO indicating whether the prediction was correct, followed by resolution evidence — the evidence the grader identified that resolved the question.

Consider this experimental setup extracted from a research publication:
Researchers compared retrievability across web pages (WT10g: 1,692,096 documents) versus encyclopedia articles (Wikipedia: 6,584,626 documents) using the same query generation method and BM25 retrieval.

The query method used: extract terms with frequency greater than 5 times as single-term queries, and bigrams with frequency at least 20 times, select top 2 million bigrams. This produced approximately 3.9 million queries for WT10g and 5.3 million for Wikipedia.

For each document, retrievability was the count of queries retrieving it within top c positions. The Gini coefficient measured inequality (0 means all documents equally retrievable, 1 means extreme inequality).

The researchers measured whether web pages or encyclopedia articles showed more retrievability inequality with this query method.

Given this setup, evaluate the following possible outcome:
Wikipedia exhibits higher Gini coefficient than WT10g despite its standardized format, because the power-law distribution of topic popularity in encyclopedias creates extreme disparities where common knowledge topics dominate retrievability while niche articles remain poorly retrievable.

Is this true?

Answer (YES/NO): YES